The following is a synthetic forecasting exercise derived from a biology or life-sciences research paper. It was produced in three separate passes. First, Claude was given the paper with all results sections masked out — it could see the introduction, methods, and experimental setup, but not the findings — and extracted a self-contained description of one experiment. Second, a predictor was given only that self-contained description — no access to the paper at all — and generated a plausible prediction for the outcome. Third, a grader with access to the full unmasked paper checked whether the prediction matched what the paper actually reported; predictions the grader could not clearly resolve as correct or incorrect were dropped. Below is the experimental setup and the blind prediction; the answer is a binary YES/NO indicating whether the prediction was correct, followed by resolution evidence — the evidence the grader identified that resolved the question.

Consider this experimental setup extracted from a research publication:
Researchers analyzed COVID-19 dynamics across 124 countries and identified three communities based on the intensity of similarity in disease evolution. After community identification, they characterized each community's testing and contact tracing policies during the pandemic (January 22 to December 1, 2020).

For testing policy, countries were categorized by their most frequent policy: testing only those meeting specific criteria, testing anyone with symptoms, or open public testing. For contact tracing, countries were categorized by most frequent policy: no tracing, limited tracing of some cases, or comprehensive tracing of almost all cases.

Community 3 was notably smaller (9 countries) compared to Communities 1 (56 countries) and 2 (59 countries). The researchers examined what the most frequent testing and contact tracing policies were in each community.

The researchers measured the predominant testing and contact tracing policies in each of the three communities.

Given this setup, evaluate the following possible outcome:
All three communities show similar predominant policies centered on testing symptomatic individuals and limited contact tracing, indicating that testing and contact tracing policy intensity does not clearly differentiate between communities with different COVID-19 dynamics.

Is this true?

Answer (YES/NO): NO